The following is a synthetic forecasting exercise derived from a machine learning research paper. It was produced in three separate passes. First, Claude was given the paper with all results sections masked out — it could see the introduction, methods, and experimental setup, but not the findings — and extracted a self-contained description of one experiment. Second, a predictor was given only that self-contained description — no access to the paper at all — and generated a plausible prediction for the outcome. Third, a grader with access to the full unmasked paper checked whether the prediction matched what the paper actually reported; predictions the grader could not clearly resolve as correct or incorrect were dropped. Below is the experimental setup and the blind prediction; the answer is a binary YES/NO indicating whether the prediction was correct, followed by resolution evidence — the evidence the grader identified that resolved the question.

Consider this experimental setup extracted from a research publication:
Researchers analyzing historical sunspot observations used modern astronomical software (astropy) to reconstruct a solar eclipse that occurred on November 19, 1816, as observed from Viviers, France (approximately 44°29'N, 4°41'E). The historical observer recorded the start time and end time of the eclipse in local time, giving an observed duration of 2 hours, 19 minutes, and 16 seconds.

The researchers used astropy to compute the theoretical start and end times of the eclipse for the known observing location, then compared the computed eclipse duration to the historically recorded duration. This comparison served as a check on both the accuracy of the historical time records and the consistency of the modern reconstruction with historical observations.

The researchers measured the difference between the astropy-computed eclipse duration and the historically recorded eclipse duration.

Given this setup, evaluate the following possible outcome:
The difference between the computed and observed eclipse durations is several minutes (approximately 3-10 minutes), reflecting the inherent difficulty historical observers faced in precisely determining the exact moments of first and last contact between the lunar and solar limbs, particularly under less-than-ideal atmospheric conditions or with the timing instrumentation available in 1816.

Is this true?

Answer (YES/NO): NO